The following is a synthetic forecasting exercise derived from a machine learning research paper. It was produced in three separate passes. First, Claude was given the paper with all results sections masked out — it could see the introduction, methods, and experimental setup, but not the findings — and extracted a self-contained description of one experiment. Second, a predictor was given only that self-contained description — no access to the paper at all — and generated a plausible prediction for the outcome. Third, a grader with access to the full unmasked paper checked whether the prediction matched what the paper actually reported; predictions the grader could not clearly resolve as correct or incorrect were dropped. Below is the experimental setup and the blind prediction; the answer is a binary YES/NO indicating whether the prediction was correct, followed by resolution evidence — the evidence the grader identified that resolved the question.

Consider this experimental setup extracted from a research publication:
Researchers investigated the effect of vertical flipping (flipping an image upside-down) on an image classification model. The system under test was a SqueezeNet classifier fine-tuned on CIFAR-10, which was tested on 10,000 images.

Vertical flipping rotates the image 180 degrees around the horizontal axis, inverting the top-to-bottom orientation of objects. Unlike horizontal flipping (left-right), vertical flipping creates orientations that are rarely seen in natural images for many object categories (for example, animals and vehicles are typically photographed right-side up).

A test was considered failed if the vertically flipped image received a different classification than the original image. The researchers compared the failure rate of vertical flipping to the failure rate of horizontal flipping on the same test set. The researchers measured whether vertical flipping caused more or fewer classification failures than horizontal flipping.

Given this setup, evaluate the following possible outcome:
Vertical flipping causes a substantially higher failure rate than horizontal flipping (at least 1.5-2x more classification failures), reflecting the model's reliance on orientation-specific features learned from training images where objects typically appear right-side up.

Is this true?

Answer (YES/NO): YES